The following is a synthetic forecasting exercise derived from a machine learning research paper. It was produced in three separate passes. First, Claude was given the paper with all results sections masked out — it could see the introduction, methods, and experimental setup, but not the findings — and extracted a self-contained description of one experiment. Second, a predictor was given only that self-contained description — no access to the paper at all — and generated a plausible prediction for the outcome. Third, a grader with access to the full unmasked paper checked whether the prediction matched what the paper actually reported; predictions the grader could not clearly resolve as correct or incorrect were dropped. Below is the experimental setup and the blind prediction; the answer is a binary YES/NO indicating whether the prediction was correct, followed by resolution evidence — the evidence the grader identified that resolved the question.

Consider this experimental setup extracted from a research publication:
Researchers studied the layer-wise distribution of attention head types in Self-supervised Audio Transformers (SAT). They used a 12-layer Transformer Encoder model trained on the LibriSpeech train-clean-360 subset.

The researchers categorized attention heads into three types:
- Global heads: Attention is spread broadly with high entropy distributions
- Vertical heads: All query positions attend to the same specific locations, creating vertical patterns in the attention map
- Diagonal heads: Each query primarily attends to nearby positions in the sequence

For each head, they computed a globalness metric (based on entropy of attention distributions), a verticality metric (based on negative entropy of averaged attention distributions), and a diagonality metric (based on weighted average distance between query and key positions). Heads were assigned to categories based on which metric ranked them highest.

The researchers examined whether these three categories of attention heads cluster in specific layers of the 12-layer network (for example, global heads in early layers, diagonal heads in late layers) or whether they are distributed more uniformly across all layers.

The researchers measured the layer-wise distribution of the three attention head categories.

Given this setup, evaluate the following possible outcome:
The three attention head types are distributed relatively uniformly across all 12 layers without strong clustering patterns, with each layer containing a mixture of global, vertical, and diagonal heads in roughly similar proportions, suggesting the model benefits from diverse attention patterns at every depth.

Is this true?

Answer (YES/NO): YES